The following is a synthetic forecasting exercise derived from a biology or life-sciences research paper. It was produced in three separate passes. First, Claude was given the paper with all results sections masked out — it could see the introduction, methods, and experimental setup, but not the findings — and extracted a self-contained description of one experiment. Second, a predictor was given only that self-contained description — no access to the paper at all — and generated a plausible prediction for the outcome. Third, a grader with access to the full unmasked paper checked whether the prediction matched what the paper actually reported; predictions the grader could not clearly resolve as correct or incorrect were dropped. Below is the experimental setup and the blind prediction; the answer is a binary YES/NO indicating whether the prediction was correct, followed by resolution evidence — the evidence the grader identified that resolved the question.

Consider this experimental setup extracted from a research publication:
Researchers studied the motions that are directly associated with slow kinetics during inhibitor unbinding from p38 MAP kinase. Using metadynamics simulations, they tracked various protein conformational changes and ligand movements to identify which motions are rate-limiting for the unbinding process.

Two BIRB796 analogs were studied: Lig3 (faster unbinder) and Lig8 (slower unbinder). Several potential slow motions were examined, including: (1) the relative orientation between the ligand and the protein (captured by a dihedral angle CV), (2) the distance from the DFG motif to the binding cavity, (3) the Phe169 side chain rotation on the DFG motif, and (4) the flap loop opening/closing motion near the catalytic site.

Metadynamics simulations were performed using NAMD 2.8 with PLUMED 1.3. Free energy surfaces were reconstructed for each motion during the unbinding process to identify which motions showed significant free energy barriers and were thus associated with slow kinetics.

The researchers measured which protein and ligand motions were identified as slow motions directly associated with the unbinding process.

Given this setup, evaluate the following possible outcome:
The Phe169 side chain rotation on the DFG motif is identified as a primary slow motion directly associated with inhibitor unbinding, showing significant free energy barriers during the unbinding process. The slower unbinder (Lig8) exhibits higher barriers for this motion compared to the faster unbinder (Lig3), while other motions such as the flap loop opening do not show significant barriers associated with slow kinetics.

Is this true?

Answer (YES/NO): NO